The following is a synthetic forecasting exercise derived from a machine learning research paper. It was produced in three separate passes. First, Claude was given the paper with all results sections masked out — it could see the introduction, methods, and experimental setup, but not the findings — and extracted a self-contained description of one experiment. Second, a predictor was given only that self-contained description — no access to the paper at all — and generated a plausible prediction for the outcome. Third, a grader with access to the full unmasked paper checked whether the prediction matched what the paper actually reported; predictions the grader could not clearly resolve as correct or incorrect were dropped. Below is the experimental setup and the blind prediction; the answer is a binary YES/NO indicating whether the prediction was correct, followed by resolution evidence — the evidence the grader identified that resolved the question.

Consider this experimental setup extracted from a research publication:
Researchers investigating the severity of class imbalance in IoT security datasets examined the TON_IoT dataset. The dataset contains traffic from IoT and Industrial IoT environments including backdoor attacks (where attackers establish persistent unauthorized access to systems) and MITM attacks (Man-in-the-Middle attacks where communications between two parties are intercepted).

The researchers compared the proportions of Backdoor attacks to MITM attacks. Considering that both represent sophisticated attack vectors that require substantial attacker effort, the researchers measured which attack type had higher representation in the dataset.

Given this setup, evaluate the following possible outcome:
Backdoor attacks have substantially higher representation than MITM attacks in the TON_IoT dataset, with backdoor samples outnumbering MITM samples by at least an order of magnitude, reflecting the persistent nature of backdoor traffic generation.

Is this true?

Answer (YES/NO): YES